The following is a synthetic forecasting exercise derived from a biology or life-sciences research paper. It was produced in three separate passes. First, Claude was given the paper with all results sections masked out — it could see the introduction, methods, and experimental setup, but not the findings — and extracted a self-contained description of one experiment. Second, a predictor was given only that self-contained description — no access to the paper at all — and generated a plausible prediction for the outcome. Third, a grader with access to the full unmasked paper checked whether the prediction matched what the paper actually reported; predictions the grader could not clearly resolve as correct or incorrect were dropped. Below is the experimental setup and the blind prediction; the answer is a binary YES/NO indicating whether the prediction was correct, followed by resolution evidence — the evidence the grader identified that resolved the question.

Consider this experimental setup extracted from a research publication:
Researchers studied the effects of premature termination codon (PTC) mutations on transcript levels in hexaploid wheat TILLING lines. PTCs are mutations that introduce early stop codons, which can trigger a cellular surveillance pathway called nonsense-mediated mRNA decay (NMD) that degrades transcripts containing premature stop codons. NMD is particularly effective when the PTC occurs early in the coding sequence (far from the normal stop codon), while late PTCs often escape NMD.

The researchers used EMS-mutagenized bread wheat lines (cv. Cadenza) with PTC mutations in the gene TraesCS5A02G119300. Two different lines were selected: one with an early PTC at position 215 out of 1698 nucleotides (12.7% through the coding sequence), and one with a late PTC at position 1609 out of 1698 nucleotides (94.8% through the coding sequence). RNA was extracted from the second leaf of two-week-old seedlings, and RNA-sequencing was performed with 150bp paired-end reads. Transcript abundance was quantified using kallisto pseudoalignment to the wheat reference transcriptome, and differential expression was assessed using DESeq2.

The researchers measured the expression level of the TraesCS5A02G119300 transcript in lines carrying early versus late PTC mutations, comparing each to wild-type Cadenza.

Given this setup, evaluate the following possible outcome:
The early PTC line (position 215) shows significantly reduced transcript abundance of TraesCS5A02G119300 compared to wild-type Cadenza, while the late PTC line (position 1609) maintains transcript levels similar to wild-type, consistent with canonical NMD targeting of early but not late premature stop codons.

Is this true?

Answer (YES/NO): NO